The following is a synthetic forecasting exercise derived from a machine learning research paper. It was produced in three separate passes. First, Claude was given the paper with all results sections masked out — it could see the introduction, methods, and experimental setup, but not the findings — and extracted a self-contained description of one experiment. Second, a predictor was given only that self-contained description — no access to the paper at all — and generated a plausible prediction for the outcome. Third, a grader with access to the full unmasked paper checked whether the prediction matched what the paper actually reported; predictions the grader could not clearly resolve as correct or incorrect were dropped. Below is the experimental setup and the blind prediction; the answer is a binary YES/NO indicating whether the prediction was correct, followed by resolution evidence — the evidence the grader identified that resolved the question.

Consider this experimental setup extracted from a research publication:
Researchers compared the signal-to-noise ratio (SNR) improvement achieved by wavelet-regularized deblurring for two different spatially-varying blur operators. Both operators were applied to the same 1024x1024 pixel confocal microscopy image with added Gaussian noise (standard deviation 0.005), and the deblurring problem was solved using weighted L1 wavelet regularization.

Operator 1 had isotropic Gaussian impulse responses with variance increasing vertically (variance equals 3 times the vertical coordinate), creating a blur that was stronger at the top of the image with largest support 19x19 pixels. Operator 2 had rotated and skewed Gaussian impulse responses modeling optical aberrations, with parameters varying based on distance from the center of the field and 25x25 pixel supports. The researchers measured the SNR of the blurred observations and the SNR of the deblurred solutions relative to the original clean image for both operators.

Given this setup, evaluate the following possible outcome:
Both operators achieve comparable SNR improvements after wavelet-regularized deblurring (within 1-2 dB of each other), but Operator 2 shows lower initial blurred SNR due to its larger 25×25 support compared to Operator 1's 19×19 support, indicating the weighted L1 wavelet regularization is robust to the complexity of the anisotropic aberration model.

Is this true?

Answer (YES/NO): NO